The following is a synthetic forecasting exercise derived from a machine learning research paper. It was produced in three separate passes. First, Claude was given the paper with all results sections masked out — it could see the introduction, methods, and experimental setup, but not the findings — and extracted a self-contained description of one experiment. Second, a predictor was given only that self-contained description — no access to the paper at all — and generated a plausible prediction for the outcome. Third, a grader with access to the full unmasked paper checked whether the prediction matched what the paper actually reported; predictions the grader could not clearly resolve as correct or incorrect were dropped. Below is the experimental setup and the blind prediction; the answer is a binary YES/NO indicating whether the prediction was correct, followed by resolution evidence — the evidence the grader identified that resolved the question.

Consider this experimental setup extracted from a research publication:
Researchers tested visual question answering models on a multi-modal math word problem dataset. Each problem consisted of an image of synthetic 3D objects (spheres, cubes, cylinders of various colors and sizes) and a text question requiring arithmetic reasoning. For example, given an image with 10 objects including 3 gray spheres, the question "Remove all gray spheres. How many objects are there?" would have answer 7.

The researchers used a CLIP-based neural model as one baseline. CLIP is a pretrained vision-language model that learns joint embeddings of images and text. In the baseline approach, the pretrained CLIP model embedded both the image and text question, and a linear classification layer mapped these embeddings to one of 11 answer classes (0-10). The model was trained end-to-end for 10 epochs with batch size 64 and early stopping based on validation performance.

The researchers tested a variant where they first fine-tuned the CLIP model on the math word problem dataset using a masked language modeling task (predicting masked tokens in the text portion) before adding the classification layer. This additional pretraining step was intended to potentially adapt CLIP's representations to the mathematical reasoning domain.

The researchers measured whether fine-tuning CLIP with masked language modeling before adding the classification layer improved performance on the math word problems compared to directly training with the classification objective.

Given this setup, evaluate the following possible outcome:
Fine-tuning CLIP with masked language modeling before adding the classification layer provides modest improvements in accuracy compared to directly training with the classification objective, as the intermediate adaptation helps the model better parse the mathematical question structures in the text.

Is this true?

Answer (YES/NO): NO